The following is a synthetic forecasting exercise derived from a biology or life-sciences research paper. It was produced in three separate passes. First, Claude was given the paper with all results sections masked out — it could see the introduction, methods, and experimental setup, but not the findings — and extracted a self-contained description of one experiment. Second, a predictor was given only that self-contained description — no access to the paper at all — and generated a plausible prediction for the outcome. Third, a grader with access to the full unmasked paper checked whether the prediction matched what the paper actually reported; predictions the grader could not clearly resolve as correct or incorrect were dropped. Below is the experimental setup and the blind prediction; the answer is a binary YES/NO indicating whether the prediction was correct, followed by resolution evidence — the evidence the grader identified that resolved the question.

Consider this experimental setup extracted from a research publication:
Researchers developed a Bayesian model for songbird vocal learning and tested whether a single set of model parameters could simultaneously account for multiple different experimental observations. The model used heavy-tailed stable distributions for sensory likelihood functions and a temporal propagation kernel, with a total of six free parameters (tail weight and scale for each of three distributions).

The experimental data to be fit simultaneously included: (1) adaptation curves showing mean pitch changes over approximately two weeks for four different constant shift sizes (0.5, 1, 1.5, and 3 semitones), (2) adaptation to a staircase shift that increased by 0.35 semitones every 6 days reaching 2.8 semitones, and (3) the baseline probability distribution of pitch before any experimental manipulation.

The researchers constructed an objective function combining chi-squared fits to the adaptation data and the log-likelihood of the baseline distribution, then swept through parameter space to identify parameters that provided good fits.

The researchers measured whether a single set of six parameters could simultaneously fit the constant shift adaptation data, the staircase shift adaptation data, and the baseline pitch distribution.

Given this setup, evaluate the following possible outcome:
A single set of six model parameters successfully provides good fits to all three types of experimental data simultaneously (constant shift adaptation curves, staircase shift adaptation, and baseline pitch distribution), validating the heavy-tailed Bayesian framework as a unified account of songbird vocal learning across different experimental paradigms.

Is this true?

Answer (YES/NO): YES